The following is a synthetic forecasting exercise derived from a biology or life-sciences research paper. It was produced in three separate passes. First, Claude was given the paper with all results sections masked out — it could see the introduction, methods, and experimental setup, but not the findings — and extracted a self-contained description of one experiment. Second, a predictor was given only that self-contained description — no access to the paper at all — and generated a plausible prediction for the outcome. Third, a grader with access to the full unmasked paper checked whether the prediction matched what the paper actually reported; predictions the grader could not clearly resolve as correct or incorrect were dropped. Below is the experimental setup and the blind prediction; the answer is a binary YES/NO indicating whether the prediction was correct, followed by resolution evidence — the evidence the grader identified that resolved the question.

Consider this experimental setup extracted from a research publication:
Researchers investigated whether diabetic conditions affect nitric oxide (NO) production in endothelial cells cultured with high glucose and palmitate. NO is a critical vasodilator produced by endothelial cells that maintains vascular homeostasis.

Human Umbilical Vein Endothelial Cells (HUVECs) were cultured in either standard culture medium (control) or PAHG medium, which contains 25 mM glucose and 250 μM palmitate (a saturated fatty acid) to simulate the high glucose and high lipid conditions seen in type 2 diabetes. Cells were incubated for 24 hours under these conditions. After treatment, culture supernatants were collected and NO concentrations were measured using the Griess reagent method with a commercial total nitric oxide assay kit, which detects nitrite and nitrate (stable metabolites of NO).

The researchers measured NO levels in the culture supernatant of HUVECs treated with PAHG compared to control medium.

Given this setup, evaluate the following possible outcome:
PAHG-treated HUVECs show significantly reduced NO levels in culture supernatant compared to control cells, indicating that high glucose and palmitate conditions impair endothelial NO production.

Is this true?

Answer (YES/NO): YES